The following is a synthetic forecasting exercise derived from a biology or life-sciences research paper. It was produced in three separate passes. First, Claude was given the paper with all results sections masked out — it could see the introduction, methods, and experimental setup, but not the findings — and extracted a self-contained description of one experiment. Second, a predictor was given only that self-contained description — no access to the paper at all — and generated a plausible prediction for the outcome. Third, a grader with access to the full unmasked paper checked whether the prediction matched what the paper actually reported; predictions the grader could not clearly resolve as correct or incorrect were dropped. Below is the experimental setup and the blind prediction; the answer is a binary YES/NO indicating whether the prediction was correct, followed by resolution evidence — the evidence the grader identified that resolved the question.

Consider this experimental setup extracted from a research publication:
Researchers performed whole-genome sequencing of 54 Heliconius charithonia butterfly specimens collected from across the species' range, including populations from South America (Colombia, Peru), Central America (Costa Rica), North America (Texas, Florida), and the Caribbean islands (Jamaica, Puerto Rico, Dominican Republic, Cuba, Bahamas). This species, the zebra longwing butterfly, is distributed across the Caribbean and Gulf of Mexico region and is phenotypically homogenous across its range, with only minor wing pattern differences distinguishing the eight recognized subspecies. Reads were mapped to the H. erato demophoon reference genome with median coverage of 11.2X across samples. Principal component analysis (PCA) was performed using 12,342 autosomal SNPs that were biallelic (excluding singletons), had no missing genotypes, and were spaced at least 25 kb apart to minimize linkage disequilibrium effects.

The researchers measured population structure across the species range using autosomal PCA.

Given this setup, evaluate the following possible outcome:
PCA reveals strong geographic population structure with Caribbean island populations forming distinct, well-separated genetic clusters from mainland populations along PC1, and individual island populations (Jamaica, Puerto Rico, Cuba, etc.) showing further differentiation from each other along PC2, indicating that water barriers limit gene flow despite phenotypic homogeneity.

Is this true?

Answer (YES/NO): NO